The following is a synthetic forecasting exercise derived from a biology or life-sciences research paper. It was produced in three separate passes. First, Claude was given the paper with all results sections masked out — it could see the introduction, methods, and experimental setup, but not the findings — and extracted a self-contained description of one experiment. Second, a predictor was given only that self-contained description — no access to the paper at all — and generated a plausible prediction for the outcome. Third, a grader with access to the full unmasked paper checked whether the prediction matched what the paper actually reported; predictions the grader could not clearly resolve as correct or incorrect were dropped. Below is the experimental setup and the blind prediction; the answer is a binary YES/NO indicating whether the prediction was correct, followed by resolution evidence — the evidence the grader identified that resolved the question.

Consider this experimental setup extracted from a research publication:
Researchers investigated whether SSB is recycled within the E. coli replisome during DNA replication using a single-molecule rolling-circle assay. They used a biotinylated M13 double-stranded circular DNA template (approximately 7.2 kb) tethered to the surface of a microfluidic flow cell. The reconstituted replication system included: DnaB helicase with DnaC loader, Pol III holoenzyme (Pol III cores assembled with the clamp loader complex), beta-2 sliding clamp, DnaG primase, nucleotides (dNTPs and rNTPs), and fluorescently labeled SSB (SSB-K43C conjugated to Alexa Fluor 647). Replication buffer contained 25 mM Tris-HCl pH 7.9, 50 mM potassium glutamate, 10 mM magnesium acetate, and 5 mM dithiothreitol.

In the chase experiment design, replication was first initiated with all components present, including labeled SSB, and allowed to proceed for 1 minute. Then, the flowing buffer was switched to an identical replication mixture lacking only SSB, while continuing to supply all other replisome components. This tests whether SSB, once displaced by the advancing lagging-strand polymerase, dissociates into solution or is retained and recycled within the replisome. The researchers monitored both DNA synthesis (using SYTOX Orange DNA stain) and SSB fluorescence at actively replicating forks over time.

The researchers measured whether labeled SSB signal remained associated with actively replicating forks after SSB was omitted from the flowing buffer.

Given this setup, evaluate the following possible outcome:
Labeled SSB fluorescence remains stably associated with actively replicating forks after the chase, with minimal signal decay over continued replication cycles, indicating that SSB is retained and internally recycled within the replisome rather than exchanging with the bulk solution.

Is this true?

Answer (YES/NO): NO